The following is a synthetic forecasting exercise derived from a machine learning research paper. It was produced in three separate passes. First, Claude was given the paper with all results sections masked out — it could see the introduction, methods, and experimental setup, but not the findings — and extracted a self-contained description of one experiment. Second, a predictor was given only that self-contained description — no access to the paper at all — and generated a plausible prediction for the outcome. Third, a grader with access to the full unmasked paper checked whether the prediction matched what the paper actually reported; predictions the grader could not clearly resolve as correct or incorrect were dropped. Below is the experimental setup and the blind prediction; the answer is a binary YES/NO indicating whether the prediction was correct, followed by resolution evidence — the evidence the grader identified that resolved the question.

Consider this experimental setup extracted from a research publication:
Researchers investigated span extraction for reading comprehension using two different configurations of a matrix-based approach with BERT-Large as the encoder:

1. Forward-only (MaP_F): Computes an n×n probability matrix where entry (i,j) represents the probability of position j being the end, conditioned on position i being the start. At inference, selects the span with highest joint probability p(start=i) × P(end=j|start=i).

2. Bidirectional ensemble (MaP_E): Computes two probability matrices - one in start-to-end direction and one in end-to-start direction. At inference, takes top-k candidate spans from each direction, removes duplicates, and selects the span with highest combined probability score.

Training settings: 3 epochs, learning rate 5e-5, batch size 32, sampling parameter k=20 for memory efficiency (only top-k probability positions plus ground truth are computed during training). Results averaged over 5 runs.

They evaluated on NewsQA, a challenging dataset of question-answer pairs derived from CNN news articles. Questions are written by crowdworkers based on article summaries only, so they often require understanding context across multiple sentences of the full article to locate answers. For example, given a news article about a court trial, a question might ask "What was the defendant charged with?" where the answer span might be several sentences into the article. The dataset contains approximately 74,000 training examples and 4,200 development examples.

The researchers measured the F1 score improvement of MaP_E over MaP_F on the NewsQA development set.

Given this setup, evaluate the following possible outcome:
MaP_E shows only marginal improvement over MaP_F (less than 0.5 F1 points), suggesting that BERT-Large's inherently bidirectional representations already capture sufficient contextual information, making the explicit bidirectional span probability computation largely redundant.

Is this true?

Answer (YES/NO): NO